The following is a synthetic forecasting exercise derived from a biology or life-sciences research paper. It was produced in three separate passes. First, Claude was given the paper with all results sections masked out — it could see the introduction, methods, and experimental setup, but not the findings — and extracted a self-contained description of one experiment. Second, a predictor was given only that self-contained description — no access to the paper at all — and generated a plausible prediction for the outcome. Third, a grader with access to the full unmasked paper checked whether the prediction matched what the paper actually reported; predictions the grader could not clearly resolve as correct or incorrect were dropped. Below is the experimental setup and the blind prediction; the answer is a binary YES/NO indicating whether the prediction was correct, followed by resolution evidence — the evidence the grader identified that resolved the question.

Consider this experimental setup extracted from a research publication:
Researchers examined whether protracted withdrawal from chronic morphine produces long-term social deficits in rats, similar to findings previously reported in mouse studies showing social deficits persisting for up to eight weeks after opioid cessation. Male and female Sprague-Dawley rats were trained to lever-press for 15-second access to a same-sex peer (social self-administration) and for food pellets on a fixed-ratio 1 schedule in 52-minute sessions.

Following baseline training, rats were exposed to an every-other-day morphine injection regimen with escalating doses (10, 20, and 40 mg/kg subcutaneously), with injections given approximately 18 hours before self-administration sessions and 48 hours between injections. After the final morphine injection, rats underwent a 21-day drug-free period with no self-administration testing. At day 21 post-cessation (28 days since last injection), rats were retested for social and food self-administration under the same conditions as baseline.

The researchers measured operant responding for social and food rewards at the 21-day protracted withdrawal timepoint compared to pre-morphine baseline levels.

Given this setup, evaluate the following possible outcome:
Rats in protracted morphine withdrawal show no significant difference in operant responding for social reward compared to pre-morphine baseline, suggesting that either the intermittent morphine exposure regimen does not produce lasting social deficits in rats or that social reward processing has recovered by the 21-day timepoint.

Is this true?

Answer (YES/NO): YES